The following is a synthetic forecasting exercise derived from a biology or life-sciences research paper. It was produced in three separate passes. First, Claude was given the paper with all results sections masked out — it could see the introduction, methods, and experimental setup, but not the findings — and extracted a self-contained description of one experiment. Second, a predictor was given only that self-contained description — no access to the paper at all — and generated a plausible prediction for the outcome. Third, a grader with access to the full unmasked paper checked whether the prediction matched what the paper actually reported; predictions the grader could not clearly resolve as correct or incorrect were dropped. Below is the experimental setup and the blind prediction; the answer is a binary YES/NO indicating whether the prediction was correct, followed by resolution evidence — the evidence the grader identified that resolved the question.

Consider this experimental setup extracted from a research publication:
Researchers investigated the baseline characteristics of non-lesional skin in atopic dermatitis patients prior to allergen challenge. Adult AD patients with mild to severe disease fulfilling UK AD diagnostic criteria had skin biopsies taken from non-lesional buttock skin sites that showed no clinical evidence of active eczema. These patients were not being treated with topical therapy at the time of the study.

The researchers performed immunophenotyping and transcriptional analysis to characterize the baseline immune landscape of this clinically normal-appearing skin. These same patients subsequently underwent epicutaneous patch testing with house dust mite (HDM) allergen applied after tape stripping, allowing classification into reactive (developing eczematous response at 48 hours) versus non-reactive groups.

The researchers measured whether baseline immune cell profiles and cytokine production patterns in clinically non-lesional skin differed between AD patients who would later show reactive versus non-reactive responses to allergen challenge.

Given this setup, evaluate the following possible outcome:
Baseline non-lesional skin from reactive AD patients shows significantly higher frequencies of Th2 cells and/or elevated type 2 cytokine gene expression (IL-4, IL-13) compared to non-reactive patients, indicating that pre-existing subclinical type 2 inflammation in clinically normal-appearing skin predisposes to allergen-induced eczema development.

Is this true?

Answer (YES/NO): NO